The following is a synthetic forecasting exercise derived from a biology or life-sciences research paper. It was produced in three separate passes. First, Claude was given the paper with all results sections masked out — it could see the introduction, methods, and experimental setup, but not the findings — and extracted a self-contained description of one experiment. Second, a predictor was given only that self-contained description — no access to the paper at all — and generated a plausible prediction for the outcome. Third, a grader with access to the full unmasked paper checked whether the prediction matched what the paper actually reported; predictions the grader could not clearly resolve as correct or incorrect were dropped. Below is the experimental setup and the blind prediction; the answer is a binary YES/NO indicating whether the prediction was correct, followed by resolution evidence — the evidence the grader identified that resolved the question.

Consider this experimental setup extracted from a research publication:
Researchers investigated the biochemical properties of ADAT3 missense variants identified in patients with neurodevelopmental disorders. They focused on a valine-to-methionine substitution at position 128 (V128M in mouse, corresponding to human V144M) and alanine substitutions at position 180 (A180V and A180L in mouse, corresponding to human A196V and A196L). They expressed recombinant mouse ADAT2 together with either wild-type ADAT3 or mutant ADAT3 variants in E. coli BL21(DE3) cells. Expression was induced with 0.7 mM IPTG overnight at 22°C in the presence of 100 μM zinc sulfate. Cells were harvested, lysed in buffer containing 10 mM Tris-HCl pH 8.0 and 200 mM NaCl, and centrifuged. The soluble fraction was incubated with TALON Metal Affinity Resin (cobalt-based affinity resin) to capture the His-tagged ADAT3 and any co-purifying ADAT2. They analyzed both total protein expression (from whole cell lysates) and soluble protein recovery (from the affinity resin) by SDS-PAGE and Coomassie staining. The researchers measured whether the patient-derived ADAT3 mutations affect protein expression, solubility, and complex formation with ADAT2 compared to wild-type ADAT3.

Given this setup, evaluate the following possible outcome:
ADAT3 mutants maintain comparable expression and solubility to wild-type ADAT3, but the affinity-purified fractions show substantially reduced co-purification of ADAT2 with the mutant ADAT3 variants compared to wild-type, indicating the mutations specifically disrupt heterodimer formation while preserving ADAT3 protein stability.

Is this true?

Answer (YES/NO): NO